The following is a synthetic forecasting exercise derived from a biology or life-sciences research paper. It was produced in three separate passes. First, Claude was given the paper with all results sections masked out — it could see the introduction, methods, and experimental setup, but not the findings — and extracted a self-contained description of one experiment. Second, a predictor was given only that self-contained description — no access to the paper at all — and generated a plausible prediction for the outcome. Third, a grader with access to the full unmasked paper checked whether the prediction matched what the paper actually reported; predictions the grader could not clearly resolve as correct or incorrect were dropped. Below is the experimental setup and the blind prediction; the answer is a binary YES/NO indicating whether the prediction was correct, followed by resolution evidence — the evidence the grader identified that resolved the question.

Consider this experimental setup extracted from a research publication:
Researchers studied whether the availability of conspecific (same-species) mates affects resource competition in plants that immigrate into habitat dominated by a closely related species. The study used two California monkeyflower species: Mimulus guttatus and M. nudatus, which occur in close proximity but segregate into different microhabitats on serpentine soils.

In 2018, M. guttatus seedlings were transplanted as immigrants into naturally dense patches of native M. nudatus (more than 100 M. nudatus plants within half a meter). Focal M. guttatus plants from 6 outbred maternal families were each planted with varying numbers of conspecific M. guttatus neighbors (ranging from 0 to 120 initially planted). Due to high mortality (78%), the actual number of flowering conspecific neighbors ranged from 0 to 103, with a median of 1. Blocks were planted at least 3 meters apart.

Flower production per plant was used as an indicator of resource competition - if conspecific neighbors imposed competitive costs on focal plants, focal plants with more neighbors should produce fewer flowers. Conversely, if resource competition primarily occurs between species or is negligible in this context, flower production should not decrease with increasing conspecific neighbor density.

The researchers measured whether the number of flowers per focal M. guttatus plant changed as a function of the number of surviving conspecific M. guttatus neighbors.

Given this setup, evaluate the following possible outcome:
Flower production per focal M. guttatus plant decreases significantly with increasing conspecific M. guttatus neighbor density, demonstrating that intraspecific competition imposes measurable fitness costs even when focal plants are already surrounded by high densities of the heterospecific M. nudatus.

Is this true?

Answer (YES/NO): NO